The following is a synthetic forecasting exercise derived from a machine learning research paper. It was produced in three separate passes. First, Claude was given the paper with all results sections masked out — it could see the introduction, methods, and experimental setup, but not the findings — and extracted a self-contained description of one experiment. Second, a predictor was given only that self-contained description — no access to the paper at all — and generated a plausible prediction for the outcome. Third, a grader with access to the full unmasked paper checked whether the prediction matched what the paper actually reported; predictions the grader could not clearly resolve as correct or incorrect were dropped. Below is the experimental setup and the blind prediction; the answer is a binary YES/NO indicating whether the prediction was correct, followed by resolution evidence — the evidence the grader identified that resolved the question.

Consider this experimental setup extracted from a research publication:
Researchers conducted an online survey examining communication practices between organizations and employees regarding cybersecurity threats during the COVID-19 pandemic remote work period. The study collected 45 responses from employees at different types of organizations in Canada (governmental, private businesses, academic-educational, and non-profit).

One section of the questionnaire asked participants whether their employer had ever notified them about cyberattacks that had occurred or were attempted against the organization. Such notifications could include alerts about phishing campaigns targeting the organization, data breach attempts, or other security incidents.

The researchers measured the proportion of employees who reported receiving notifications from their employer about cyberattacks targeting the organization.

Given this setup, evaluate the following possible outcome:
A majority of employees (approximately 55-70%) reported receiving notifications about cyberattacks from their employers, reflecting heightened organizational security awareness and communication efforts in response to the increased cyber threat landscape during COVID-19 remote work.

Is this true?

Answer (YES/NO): NO